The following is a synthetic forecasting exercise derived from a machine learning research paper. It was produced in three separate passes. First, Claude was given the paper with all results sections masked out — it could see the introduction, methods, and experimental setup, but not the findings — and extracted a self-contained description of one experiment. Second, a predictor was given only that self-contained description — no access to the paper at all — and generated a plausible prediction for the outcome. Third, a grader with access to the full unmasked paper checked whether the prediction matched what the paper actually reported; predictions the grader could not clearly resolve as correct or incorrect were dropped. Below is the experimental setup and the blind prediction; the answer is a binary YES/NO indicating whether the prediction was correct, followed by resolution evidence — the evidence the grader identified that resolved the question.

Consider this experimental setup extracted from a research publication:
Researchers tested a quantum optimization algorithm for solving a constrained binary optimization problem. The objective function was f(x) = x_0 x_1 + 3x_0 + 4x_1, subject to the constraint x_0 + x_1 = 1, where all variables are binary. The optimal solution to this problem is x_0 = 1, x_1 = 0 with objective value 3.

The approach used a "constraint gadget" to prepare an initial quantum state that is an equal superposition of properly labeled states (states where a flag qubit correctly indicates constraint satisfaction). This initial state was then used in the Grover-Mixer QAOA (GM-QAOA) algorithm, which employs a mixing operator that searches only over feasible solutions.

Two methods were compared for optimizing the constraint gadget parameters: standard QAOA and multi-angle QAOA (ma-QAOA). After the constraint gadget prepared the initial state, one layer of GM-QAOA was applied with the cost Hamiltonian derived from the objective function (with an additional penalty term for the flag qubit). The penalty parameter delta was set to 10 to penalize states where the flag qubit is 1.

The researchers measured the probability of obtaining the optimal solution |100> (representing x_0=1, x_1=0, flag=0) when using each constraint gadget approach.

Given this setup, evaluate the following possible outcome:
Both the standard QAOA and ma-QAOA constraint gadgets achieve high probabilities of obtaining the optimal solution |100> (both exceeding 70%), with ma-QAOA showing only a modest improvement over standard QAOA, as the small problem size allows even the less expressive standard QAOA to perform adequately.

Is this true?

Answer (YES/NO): YES